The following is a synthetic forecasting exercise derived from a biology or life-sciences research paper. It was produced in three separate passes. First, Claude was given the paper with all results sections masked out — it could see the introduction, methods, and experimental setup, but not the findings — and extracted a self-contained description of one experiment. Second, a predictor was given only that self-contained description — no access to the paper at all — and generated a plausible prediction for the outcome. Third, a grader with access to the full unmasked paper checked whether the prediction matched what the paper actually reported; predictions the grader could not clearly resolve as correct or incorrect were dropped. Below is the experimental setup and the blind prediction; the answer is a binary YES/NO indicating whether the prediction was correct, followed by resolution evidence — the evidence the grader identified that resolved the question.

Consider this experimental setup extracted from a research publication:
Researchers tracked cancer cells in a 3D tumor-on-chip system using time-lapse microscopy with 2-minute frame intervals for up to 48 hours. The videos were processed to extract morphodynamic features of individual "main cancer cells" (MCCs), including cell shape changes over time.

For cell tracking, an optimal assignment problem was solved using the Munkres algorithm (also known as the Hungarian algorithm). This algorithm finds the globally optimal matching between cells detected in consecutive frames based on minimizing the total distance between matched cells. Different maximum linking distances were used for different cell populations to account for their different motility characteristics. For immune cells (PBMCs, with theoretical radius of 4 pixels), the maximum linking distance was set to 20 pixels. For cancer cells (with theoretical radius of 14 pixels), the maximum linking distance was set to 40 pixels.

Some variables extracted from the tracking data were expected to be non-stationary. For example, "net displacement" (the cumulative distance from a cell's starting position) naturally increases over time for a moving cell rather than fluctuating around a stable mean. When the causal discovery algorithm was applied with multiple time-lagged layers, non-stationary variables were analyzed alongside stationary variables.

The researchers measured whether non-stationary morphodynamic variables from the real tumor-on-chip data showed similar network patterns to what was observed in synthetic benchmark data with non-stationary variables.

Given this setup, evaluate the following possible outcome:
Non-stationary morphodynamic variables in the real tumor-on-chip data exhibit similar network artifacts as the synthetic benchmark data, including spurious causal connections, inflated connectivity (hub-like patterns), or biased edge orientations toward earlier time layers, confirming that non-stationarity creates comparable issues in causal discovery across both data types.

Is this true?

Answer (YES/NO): NO